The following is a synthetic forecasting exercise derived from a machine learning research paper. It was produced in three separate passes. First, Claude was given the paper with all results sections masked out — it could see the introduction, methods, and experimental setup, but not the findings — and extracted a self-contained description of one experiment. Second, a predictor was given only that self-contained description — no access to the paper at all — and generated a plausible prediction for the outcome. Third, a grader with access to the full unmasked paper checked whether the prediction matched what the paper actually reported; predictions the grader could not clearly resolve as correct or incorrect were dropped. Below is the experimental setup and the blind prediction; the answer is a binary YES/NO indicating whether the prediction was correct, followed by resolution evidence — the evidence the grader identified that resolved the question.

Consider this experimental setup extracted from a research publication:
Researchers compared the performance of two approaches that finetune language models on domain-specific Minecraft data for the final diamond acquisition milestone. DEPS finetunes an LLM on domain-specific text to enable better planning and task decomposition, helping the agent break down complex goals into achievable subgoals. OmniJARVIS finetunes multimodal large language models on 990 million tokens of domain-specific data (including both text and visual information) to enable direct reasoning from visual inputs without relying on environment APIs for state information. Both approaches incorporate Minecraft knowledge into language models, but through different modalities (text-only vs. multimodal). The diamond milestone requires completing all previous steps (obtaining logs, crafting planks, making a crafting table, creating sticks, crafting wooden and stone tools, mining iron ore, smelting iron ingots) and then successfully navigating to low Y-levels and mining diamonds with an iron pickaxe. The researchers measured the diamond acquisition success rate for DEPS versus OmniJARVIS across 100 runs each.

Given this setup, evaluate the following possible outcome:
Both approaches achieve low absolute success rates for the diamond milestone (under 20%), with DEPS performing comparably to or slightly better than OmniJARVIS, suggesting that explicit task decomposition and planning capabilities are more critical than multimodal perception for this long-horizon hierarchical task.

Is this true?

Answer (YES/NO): NO